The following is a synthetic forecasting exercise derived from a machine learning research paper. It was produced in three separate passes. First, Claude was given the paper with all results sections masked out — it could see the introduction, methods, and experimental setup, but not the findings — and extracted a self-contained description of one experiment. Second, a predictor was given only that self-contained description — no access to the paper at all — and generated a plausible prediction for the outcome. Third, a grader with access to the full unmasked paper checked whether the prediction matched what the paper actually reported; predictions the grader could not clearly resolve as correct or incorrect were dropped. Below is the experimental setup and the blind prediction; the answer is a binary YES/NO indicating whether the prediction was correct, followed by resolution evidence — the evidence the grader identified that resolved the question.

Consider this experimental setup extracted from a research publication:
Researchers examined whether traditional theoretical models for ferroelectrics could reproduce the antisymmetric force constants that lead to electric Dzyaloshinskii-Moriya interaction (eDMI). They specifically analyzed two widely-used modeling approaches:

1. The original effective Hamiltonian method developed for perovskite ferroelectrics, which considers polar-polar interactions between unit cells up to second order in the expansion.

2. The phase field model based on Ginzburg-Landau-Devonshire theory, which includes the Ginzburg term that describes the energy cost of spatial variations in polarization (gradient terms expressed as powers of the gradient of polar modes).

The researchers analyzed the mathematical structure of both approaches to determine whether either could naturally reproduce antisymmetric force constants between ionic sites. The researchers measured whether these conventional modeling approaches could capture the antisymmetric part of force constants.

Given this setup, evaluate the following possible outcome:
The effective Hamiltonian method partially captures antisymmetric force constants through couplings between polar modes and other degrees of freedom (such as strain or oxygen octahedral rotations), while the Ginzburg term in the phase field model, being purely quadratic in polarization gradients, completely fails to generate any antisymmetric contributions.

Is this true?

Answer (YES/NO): NO